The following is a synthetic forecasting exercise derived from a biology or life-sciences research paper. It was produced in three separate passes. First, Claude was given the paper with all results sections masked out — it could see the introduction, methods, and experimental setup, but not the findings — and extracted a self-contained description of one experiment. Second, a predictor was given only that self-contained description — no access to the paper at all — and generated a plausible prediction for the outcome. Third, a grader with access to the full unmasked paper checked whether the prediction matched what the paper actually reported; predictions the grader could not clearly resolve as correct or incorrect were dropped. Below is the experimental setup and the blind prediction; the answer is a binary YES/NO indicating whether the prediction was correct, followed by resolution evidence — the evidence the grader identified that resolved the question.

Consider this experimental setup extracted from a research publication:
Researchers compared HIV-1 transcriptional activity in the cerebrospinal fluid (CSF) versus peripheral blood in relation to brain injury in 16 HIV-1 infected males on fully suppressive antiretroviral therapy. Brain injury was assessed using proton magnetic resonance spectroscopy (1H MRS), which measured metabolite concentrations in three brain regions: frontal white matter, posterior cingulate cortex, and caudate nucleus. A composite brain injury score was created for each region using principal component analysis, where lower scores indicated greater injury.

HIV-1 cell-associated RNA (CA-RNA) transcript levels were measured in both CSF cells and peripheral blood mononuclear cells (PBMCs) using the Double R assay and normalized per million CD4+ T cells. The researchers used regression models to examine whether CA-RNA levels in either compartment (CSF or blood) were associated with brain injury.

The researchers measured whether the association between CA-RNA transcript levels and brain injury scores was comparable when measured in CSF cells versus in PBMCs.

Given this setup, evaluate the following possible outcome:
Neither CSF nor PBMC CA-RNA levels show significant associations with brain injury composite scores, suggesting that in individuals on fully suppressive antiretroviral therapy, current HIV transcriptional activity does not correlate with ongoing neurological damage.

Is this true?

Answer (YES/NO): NO